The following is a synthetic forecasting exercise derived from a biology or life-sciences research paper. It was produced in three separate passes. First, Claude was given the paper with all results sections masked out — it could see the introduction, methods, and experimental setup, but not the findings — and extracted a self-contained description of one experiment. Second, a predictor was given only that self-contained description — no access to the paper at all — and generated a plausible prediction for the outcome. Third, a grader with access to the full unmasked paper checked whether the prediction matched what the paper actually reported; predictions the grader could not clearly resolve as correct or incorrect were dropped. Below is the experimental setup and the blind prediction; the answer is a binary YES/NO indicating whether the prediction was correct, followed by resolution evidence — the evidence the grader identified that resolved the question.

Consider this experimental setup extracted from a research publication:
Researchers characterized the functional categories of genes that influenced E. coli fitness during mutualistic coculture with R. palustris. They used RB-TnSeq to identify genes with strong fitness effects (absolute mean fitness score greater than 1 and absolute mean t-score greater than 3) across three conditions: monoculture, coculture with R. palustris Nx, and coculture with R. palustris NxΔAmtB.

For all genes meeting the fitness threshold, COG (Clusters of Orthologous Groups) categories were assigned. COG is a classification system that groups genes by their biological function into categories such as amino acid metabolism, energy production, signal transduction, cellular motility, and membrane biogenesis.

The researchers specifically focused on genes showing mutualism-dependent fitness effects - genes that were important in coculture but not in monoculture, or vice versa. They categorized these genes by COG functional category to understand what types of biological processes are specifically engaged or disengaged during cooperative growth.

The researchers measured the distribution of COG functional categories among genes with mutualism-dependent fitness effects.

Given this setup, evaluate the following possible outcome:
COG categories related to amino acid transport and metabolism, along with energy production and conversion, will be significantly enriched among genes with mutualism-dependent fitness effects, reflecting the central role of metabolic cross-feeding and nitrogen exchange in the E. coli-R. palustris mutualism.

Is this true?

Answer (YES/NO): NO